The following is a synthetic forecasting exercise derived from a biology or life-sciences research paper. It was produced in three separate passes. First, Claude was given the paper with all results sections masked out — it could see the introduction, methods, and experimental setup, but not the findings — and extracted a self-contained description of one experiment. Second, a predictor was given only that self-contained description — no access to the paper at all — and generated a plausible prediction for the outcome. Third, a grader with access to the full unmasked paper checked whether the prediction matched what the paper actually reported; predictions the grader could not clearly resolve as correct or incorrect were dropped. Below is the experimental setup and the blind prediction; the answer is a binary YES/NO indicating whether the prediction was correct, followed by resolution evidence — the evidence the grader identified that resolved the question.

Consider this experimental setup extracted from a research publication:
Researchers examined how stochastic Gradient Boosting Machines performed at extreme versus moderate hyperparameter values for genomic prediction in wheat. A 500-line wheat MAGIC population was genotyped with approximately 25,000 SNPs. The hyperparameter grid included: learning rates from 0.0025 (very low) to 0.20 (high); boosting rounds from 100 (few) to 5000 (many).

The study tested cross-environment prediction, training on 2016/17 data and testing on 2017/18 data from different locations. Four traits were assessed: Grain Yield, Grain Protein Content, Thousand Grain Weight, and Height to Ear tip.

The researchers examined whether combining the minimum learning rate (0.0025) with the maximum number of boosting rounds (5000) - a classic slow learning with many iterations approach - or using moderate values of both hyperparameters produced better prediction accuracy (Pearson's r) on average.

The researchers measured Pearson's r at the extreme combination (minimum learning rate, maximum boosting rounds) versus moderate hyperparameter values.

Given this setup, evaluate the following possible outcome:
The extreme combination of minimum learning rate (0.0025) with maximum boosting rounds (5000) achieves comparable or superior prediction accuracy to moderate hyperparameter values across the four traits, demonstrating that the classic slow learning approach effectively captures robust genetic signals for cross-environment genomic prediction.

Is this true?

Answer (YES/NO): YES